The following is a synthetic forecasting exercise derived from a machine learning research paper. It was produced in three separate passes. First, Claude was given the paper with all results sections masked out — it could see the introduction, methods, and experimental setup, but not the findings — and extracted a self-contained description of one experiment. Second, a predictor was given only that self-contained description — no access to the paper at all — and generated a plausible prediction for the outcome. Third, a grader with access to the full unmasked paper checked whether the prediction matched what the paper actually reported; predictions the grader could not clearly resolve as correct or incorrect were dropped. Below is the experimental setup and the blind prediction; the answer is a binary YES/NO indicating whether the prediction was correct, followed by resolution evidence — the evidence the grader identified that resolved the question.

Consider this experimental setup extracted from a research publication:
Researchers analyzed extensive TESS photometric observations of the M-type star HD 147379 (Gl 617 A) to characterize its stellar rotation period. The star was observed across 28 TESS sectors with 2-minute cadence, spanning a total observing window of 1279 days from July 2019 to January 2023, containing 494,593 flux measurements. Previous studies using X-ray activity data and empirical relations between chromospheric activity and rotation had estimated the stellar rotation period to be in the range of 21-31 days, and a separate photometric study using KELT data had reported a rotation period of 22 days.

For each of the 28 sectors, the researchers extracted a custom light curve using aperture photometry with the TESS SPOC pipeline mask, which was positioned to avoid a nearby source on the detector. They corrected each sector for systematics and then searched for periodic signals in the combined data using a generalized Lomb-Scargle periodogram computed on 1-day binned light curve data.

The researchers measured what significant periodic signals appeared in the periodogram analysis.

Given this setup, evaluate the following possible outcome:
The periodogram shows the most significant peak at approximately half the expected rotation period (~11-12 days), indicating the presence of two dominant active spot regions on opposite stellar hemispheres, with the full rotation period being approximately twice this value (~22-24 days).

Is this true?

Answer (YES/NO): NO